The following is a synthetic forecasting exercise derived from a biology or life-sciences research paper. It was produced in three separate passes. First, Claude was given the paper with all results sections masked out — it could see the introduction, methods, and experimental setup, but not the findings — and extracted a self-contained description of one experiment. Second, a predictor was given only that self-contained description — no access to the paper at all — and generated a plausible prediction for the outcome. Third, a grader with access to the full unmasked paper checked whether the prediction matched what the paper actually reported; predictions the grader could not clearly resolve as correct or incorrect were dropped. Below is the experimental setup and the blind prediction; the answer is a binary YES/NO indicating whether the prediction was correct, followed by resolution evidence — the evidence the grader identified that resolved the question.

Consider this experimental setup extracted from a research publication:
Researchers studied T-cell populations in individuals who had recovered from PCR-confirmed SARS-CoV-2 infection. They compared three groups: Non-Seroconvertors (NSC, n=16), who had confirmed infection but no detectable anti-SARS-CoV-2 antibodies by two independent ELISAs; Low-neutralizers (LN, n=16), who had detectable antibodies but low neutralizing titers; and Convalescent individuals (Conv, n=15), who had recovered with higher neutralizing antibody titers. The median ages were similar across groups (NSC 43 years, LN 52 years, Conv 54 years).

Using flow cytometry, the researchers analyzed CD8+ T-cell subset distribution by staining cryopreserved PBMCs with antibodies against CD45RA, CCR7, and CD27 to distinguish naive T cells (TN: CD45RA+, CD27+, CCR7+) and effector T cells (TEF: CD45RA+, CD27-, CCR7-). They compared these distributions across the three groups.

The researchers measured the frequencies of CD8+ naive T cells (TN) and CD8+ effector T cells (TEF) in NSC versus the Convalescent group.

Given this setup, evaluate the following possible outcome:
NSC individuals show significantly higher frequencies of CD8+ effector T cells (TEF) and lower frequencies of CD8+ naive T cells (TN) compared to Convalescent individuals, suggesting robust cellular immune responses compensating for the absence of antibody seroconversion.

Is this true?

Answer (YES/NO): NO